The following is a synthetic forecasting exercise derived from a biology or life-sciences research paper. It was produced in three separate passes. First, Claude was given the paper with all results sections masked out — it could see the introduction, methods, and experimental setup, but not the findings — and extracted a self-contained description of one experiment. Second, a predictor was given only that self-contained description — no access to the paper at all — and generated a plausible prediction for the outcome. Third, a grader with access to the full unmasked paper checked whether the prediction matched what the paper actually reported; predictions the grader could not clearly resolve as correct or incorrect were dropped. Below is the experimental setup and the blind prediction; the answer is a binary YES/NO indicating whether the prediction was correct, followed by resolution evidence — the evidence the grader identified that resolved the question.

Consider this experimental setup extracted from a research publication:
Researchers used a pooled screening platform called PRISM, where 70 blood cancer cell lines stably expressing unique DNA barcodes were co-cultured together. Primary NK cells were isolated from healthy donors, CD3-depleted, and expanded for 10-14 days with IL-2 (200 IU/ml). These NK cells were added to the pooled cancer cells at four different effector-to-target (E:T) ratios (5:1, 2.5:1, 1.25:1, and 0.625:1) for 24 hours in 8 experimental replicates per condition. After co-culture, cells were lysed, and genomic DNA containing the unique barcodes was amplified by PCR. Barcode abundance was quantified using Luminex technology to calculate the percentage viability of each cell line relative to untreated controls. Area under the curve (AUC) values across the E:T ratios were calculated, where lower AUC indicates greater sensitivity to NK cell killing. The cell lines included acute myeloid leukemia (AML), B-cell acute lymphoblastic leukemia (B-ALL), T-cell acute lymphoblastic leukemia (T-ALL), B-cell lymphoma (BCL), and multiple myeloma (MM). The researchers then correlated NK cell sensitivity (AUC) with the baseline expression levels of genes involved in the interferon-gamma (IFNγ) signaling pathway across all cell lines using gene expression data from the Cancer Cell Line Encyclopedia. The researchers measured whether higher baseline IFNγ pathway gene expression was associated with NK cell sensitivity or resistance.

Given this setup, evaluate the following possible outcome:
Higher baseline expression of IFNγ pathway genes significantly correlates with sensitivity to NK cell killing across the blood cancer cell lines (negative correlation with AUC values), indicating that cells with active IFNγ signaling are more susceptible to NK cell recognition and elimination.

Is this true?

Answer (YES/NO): NO